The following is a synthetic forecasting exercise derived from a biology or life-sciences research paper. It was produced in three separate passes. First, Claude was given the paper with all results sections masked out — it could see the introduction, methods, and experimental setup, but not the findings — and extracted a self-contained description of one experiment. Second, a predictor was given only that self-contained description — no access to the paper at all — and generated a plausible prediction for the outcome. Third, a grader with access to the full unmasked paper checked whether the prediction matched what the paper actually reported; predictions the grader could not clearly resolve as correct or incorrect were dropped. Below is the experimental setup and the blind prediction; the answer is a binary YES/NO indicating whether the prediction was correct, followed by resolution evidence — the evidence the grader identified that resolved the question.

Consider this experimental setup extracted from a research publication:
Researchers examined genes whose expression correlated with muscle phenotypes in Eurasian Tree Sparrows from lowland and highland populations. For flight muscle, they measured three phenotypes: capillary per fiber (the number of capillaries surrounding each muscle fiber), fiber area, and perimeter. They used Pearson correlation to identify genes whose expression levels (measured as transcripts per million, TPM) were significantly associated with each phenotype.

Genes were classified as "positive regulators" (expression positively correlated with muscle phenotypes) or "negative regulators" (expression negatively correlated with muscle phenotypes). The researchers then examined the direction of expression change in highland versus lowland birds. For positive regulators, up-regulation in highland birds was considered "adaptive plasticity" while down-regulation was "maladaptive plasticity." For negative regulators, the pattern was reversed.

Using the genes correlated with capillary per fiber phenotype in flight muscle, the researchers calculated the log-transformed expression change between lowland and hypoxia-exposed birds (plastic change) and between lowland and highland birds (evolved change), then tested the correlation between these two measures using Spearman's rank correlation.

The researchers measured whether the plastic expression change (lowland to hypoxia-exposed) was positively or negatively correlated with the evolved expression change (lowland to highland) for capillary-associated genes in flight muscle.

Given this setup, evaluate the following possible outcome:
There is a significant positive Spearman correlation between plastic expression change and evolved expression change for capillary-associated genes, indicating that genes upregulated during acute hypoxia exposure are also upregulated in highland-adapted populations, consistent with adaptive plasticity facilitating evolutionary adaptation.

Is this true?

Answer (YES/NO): NO